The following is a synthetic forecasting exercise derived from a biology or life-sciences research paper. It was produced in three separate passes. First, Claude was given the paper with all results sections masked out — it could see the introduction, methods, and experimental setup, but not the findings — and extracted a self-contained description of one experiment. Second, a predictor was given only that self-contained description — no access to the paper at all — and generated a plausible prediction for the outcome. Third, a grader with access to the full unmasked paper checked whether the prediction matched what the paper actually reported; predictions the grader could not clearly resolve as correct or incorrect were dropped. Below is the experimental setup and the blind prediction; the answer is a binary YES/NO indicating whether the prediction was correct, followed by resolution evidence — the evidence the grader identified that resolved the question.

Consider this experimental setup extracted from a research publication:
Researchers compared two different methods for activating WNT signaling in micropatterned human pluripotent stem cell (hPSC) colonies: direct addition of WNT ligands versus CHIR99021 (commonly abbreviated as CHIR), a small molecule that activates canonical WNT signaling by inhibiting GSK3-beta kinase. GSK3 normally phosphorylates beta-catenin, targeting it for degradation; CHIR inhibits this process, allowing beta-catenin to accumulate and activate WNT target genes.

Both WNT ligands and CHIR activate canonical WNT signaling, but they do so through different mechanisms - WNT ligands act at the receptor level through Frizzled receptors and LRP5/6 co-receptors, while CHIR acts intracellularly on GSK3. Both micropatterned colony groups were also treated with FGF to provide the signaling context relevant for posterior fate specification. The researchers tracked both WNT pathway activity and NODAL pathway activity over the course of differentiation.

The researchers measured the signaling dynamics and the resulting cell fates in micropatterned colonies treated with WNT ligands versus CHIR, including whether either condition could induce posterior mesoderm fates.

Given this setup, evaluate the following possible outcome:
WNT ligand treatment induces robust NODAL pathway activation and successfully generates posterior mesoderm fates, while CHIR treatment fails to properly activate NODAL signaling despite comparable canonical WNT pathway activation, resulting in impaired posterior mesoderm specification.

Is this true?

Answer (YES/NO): NO